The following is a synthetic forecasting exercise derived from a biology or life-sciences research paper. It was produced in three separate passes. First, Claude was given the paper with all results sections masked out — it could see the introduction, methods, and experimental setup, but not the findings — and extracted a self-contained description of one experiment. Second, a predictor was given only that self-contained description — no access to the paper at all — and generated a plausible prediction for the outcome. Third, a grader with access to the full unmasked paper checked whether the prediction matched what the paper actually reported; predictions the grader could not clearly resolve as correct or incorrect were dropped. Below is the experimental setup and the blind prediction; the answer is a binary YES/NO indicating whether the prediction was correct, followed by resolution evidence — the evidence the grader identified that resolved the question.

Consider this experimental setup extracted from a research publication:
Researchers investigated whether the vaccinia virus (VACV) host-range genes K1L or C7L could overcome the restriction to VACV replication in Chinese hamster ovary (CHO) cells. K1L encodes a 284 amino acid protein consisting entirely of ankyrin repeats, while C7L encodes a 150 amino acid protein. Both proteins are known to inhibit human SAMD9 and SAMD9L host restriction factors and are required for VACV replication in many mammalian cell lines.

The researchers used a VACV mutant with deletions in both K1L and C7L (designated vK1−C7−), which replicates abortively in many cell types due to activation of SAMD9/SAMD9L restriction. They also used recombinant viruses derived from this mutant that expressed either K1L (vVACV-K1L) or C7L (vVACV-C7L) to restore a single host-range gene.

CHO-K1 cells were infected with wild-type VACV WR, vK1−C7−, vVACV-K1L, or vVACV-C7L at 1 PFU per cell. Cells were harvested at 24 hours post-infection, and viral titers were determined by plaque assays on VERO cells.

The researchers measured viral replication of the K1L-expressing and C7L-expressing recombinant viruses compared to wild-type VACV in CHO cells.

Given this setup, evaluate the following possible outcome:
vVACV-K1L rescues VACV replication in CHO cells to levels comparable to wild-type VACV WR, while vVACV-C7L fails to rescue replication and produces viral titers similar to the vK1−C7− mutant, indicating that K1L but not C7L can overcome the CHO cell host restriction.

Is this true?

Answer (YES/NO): NO